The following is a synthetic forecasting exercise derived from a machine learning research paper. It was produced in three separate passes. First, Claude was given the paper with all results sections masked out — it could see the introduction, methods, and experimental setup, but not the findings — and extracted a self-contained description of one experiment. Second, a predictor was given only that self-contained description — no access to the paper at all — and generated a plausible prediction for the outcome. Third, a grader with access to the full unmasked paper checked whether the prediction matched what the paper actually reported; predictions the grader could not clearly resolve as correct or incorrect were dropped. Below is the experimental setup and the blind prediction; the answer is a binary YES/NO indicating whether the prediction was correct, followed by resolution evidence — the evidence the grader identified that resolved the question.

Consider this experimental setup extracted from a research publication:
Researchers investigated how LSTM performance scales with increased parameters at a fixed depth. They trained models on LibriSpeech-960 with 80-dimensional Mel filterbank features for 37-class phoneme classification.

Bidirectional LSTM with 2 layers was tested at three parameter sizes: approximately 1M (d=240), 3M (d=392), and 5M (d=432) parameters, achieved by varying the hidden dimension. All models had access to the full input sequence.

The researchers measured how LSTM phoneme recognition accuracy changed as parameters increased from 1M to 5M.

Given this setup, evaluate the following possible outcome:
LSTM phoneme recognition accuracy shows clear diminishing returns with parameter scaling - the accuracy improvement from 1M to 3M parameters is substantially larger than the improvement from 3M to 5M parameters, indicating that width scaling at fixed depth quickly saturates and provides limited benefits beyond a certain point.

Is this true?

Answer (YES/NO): YES